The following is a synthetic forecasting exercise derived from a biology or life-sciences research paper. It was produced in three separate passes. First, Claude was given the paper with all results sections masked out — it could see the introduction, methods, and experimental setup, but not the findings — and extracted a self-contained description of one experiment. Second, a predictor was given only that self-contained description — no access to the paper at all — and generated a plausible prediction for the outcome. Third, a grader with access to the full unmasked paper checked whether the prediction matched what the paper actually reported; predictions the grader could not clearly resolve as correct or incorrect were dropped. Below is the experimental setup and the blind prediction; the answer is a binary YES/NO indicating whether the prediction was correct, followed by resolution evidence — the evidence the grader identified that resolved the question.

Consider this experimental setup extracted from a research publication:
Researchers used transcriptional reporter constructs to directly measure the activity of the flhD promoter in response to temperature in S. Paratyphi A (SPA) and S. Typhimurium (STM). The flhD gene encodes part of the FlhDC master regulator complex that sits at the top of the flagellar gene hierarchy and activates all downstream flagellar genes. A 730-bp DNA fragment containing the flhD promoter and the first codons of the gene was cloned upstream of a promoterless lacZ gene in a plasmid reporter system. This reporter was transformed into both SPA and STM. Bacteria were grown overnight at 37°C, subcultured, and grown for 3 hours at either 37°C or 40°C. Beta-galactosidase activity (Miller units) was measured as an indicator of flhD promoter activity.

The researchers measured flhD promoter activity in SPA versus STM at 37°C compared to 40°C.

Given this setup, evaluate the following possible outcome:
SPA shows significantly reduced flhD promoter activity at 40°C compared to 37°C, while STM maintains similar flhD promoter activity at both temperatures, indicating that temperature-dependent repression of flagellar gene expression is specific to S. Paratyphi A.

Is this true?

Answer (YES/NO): YES